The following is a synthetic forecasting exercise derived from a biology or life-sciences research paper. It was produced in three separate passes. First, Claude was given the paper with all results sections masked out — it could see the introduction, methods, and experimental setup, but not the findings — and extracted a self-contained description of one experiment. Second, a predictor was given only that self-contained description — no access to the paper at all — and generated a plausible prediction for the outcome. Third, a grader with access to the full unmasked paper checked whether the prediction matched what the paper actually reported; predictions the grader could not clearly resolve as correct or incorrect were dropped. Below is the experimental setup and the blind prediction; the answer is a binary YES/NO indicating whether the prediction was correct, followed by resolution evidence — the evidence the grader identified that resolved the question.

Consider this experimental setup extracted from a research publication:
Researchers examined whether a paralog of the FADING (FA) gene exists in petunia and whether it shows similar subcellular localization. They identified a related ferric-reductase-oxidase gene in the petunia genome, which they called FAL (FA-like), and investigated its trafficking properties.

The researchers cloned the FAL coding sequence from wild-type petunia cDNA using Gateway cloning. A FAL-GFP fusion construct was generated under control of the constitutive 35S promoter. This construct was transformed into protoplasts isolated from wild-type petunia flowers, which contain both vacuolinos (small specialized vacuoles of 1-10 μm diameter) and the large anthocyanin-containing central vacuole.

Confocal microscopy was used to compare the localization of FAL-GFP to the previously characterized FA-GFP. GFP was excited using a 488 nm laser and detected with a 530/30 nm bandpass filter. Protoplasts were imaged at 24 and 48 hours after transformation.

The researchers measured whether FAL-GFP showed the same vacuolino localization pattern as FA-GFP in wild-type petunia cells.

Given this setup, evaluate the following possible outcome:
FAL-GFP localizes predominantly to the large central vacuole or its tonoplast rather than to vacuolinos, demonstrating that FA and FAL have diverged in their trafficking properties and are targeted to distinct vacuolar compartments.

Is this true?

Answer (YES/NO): NO